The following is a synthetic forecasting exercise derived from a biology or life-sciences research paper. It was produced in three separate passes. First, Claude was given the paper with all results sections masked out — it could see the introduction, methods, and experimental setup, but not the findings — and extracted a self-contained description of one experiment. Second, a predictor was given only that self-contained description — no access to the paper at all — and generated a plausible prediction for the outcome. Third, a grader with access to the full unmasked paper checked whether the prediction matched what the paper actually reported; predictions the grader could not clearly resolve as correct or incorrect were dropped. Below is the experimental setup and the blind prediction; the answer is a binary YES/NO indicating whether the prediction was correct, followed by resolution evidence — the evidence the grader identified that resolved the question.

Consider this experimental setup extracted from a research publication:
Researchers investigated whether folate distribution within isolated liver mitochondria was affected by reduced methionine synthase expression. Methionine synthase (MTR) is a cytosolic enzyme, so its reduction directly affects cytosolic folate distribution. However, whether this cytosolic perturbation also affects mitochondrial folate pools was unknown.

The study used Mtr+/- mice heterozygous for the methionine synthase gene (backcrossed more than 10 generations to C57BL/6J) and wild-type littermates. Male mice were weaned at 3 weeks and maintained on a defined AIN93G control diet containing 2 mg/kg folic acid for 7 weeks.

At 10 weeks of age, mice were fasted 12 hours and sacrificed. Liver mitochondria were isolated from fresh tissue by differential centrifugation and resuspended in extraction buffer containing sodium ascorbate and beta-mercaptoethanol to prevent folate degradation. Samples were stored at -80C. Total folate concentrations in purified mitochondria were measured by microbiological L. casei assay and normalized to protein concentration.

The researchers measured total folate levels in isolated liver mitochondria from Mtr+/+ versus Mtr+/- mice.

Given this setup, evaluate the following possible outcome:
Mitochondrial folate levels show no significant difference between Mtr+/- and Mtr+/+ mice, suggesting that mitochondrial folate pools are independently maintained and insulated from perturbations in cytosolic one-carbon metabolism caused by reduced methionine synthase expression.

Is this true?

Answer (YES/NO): YES